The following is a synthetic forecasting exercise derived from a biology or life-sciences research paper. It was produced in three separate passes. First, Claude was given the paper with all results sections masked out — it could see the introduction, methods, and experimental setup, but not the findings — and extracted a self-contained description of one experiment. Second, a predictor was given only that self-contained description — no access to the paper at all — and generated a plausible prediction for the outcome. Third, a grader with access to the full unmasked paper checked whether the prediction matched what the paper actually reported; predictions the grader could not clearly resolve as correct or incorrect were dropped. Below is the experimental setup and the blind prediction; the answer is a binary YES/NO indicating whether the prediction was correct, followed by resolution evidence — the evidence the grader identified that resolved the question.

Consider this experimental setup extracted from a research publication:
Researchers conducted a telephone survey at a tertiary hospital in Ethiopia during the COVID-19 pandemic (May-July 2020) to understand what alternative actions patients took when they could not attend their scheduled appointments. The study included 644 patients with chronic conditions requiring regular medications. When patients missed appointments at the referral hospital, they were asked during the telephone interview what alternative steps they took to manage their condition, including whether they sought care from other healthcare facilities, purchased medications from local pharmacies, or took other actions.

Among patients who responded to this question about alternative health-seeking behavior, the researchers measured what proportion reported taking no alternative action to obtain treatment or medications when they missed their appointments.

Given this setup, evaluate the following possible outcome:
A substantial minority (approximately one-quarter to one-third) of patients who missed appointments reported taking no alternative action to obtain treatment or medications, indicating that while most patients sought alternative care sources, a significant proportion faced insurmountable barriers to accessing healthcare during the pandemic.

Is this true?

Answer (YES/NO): NO